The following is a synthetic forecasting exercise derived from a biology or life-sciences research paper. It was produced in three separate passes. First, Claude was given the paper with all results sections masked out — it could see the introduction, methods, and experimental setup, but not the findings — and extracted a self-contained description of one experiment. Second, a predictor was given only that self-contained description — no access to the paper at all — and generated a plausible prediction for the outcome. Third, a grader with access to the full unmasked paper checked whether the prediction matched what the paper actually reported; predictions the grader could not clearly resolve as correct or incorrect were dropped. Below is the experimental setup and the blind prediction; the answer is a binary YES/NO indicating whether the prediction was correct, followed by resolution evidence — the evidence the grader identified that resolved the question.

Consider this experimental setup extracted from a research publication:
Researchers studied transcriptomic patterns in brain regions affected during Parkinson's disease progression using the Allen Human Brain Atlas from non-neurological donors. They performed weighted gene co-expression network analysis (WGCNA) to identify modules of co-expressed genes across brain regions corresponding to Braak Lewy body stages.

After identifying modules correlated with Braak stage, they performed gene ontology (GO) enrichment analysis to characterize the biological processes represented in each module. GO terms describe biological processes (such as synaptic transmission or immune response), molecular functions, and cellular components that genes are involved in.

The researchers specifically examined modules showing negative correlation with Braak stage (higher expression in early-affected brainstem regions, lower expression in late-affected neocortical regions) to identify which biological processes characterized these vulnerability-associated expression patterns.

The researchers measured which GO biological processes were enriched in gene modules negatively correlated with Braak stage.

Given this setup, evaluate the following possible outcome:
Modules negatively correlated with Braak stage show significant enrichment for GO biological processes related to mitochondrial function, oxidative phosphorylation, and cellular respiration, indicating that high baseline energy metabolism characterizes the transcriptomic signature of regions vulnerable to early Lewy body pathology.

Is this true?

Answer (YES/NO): NO